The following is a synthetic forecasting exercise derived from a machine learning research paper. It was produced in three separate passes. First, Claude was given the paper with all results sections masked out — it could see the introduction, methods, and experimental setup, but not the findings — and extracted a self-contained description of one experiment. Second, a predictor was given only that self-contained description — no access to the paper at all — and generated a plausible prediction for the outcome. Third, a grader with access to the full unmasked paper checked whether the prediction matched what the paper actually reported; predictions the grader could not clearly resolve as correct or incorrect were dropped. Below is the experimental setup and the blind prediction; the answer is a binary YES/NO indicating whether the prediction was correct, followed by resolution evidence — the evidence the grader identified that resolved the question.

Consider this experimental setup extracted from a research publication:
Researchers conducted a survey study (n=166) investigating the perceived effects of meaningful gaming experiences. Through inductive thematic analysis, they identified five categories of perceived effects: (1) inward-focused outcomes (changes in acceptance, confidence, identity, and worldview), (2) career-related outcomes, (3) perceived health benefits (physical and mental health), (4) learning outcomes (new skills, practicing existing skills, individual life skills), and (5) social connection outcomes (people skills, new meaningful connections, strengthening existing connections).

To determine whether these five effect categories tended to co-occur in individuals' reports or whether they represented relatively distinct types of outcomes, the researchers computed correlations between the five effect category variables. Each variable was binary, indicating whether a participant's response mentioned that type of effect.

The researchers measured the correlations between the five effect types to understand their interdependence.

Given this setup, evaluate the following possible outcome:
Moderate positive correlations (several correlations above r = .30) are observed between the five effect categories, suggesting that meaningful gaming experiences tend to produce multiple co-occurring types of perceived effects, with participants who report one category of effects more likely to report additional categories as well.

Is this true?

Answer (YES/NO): NO